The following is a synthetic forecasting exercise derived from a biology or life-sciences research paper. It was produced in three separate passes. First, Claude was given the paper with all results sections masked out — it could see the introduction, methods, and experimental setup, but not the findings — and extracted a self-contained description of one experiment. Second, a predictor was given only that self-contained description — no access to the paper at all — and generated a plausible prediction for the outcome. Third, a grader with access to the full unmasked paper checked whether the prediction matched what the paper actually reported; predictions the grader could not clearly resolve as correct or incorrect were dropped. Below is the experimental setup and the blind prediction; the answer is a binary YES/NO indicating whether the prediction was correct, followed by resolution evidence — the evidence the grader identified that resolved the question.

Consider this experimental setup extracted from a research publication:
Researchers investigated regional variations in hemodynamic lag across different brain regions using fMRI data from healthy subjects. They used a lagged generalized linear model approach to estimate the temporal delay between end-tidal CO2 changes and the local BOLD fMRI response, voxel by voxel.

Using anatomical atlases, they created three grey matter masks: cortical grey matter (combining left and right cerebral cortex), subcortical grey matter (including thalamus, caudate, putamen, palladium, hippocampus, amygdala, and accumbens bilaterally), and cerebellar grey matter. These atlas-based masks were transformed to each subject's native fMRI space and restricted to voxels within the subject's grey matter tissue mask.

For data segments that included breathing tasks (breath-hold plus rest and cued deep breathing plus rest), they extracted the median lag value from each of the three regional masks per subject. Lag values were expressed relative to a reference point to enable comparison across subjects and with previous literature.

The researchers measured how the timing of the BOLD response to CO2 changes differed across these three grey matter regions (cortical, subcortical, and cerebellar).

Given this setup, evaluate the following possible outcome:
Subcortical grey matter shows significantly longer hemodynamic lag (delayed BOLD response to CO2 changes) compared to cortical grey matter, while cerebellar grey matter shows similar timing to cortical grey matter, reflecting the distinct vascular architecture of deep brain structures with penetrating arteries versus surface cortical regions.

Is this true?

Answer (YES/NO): NO